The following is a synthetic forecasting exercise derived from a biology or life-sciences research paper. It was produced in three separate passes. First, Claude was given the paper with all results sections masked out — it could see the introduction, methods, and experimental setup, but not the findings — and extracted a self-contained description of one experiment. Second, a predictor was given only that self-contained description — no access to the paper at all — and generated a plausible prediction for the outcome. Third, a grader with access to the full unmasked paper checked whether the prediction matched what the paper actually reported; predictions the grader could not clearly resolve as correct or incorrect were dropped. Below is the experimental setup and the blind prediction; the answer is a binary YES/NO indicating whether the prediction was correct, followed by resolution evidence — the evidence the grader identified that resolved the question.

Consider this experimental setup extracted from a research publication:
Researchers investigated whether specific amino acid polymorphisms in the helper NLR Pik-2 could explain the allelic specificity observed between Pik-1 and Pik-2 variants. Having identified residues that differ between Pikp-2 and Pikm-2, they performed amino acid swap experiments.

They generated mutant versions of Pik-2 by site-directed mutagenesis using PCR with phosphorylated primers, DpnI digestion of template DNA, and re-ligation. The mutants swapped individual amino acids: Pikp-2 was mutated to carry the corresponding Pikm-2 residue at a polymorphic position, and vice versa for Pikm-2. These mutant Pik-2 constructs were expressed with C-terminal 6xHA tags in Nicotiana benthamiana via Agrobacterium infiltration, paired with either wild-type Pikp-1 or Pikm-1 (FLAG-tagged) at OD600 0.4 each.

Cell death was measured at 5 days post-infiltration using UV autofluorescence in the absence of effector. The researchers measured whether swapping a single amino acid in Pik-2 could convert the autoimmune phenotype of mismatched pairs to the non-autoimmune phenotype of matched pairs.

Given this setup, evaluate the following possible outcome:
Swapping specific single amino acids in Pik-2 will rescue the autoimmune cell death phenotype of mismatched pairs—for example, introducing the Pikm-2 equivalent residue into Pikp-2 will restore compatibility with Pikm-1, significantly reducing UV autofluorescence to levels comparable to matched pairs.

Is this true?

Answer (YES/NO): NO